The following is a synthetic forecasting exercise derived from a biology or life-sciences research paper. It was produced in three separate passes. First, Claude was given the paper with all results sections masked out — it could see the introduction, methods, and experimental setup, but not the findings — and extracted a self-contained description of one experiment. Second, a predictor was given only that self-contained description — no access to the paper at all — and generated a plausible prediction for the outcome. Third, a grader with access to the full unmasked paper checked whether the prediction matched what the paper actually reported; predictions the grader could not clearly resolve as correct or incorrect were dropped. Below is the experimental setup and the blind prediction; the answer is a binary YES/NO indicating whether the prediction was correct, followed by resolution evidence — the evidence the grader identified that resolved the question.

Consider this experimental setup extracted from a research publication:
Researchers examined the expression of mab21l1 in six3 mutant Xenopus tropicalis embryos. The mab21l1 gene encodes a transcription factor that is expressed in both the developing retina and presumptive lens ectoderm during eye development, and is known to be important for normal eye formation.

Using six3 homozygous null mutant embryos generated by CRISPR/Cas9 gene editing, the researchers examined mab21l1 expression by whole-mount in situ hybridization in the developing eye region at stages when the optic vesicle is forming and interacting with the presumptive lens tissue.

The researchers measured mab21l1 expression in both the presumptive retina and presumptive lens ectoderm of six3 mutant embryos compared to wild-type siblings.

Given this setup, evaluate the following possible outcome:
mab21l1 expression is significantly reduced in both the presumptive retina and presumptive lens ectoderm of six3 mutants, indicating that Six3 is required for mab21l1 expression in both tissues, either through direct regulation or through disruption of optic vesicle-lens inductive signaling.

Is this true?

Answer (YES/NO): NO